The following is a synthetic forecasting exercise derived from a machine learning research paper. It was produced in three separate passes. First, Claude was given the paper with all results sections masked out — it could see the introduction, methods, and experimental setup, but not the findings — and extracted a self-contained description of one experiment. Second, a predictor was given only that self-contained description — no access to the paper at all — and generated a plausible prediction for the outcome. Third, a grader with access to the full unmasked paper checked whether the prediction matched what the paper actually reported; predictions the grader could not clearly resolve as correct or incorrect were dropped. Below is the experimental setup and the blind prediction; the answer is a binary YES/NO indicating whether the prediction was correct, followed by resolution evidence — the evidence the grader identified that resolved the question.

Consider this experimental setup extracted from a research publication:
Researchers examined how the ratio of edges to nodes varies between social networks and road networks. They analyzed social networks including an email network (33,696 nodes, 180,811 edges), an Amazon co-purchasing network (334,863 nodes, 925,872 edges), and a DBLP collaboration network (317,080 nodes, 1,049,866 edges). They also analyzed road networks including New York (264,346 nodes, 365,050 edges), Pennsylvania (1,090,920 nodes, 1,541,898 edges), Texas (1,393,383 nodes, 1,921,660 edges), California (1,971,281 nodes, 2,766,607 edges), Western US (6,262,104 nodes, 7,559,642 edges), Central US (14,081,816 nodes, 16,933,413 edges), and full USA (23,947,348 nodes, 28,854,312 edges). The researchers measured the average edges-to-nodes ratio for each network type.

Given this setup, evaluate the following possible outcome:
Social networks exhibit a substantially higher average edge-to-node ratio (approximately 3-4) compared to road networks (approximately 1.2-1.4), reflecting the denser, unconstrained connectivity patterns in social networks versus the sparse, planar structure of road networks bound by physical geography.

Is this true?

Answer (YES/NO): YES